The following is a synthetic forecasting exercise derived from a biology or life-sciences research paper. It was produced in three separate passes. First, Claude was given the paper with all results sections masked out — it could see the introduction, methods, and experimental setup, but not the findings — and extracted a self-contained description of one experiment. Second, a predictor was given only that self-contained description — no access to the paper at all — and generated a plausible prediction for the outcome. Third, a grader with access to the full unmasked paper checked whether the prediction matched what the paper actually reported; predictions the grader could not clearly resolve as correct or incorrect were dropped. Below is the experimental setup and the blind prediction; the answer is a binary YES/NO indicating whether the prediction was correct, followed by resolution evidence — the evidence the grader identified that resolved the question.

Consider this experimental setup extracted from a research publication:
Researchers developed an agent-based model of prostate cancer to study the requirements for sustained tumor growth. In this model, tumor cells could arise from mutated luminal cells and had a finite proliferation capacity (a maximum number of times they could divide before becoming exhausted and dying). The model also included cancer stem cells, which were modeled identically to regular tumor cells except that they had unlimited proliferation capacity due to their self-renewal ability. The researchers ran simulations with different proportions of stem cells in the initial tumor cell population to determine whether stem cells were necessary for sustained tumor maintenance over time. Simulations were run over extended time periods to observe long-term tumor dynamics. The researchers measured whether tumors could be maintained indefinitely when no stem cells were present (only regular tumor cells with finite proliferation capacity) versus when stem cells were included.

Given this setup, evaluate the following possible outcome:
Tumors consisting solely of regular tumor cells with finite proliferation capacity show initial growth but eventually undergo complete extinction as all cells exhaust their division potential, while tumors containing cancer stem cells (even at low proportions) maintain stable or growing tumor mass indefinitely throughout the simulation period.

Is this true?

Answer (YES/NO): YES